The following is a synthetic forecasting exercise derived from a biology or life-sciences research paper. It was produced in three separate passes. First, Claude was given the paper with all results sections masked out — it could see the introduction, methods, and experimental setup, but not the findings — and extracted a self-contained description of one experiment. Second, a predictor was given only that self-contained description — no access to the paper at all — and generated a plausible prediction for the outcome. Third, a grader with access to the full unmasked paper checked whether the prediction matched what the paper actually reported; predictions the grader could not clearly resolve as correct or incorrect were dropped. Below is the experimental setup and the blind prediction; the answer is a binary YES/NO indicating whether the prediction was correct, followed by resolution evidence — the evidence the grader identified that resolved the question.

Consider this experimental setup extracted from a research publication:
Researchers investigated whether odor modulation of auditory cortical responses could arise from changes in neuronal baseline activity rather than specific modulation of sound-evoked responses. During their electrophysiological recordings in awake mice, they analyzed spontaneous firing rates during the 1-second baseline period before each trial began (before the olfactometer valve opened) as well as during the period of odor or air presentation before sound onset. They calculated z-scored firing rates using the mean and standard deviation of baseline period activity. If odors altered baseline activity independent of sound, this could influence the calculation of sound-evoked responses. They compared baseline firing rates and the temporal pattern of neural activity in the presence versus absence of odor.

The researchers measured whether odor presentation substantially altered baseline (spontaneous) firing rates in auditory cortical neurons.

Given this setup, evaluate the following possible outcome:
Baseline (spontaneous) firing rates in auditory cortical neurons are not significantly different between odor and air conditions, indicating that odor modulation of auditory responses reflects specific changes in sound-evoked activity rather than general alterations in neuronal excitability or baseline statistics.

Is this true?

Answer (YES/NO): NO